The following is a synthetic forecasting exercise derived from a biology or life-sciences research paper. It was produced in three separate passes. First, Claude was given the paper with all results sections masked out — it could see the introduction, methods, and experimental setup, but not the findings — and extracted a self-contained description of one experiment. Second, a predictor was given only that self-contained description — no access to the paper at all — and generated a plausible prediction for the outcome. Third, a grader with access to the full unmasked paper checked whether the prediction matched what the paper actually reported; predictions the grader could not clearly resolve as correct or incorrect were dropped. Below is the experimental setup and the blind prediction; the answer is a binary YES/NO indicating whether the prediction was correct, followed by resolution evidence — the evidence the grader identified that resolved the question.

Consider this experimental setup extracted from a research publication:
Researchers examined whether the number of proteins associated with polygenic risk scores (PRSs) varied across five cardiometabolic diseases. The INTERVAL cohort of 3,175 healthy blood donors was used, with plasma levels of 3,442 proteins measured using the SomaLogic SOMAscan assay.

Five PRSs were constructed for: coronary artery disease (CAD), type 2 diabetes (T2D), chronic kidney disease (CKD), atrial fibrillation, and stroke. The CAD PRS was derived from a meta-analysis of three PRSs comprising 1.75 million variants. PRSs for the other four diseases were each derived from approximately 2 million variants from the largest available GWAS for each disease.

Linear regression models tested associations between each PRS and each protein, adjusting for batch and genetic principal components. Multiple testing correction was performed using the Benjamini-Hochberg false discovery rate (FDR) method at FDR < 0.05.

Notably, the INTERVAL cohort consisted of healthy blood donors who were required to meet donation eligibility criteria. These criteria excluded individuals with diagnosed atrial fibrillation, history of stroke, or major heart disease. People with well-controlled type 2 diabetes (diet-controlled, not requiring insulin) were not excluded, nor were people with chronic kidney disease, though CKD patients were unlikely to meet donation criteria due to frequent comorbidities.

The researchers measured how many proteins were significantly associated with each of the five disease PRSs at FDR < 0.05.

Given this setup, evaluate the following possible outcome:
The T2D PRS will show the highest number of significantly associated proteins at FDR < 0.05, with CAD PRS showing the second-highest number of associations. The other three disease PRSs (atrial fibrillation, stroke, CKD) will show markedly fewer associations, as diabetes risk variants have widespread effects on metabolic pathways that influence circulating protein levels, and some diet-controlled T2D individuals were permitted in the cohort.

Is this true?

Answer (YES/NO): NO